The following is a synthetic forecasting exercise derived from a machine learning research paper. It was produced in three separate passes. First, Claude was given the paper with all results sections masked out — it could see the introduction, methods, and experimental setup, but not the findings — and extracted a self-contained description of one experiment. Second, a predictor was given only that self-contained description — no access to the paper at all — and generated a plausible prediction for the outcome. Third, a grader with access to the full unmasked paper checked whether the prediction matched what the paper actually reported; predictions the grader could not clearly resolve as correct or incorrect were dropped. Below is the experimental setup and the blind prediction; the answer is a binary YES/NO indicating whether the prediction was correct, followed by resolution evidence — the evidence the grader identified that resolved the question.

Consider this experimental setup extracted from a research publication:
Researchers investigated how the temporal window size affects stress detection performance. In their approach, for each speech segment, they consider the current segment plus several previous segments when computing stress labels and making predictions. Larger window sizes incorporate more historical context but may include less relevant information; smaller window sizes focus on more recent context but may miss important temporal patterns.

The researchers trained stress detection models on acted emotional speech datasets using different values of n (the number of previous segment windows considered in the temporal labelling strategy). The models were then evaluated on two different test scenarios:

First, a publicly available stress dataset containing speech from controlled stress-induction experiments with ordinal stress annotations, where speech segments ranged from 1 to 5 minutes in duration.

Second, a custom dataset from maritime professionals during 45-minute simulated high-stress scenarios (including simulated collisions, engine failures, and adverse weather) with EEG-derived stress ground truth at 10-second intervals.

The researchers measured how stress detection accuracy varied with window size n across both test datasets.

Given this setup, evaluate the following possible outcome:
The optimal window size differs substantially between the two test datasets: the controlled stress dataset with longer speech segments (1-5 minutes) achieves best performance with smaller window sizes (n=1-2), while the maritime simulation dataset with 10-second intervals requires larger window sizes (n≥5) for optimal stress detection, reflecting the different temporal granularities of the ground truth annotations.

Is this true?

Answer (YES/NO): NO